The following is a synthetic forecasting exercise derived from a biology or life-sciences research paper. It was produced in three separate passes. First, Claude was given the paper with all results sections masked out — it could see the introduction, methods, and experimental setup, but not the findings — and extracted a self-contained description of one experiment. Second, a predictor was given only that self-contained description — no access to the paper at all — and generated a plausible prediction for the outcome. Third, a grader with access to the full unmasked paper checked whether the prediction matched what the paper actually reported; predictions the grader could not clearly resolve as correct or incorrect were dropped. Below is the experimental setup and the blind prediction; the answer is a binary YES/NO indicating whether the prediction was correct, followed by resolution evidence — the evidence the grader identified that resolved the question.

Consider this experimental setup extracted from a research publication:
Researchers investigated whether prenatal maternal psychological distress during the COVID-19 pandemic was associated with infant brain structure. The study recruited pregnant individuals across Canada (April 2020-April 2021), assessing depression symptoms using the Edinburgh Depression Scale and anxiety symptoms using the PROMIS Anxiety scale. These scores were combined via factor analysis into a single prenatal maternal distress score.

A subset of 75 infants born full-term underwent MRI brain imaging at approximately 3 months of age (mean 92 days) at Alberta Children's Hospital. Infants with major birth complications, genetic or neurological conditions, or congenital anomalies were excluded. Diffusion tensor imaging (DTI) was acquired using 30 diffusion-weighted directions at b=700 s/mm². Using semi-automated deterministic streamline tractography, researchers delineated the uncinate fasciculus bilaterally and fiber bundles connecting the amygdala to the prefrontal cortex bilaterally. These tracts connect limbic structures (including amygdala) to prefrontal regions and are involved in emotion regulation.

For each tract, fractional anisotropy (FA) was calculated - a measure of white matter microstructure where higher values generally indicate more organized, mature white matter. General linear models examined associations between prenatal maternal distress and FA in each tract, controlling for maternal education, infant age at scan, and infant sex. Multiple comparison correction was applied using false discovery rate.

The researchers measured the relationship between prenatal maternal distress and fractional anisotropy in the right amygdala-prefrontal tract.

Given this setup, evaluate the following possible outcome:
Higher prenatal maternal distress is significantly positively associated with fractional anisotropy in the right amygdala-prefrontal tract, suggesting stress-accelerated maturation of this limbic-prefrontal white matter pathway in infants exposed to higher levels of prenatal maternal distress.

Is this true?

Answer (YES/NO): YES